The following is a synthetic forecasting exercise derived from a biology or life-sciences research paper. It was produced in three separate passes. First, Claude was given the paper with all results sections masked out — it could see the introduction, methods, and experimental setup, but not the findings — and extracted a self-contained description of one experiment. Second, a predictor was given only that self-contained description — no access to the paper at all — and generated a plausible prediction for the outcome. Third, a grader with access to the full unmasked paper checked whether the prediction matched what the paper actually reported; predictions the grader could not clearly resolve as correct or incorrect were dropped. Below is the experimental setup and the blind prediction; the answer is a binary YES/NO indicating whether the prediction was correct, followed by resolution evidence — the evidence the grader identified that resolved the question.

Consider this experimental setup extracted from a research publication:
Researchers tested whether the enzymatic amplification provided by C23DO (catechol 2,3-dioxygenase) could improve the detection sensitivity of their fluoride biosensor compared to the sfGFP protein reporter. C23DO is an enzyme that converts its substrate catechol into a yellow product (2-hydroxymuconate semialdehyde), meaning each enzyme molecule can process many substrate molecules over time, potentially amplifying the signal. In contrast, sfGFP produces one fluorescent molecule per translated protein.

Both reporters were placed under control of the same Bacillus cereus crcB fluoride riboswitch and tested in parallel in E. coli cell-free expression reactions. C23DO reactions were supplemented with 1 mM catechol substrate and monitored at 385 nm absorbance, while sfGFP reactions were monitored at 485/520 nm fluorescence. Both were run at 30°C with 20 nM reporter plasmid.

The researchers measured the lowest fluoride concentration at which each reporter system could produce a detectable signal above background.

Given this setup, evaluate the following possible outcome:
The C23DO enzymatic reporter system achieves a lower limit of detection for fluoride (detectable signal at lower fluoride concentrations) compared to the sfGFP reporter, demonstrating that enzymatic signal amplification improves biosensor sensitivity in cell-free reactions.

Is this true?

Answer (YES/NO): YES